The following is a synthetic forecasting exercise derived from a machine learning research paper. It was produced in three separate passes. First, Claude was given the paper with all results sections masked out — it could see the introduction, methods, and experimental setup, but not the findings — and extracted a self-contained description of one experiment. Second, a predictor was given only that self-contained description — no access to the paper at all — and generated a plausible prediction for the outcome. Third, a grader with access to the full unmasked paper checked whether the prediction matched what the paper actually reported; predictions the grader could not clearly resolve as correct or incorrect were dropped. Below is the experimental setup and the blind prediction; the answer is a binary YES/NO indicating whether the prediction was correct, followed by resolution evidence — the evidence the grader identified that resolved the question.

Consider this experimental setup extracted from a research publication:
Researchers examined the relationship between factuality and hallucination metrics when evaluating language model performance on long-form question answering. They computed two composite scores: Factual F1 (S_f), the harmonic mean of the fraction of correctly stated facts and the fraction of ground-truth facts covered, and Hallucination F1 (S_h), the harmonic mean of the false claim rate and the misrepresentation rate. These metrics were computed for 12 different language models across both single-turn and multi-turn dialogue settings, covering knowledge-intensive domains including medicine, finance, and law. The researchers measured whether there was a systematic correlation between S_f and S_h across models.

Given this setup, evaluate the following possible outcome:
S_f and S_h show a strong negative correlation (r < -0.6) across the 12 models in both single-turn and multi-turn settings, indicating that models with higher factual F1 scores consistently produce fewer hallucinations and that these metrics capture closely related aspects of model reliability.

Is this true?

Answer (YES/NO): NO